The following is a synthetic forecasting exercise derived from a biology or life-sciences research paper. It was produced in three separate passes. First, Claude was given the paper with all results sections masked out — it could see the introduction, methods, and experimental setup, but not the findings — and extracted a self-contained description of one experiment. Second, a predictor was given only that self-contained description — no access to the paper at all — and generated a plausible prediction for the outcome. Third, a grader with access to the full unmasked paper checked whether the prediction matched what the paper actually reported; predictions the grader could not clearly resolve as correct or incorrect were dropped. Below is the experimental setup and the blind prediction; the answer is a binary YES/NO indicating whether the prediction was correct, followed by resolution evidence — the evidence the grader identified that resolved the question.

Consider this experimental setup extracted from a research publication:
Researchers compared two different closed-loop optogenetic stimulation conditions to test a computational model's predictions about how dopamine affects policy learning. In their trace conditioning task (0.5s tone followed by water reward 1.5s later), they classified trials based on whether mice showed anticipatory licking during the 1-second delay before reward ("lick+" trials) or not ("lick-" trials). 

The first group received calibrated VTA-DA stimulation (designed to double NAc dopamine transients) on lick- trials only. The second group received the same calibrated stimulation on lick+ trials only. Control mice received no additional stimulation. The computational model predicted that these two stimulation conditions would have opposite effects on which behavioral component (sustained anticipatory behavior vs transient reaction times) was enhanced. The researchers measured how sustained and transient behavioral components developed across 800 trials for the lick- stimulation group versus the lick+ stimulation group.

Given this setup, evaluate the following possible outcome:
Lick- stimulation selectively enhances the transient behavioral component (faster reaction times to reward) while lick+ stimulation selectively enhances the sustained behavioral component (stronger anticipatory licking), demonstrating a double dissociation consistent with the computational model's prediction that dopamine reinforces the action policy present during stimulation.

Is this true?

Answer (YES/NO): NO